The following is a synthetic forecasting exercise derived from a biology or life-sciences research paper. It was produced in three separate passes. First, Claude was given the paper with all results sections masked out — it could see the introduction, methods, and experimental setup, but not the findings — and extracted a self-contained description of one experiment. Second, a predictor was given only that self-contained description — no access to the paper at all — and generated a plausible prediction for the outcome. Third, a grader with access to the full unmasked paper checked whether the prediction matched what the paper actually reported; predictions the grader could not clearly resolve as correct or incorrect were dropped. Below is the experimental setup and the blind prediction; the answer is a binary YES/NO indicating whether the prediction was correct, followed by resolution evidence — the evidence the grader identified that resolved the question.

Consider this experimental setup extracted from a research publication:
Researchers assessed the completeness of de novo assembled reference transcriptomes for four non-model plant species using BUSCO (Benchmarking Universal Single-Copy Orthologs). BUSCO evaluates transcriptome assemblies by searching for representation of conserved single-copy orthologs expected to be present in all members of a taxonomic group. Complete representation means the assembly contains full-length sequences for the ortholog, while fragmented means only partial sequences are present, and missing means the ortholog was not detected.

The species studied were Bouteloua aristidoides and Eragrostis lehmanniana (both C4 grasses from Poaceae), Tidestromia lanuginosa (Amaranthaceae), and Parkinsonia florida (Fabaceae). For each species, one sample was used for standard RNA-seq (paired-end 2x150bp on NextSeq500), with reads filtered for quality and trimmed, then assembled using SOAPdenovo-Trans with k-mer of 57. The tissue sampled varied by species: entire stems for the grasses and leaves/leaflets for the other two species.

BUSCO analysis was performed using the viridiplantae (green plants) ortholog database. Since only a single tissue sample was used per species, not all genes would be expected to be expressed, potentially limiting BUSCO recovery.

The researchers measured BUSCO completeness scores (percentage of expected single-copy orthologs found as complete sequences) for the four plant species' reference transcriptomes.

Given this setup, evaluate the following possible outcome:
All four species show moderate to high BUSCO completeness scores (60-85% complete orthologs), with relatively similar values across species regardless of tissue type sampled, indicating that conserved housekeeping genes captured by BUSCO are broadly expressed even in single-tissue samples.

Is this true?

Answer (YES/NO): NO